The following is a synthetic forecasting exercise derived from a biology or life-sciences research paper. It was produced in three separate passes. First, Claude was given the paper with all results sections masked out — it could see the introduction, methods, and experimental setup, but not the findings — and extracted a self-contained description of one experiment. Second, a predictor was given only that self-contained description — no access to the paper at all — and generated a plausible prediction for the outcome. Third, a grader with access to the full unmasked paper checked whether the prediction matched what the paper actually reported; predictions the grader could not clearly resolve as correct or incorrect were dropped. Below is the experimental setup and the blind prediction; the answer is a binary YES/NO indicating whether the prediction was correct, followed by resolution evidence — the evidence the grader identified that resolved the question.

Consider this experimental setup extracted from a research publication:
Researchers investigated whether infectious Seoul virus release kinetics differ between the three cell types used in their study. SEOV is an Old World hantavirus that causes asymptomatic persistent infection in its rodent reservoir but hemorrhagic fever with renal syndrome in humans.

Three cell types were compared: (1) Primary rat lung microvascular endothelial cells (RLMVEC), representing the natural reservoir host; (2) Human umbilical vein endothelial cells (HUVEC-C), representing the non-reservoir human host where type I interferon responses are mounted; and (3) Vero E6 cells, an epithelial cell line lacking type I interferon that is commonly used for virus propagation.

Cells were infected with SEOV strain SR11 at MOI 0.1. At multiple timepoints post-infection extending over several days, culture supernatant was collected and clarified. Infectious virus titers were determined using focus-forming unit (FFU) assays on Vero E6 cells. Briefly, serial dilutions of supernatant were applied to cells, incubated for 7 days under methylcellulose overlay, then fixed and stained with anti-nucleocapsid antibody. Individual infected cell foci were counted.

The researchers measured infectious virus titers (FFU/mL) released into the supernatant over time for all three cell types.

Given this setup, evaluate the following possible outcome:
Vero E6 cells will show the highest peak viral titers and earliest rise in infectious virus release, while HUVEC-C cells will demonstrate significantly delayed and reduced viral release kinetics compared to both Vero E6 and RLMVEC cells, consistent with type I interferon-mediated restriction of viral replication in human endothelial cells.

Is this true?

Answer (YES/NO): NO